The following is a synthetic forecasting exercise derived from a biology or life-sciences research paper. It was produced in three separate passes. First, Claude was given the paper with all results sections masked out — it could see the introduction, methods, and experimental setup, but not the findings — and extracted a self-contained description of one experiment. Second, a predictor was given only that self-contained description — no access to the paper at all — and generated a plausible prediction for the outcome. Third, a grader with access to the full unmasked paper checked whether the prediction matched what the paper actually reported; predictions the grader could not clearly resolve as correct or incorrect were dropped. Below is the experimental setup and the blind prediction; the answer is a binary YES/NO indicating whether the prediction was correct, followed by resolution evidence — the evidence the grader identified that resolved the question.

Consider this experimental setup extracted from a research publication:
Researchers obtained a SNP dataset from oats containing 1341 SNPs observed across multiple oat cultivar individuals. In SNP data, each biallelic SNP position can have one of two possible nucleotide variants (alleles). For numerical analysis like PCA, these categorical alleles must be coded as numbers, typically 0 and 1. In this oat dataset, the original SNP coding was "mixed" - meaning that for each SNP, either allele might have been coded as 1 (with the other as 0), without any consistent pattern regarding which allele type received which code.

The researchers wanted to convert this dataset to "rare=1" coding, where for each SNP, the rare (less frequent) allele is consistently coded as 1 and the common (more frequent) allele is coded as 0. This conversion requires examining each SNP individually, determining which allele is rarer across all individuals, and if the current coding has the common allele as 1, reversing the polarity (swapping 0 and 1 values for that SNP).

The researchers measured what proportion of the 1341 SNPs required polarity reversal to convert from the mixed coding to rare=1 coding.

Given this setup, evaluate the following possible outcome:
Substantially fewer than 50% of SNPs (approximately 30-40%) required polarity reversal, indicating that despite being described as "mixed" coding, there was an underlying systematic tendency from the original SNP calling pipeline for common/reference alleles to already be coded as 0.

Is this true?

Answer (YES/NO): NO